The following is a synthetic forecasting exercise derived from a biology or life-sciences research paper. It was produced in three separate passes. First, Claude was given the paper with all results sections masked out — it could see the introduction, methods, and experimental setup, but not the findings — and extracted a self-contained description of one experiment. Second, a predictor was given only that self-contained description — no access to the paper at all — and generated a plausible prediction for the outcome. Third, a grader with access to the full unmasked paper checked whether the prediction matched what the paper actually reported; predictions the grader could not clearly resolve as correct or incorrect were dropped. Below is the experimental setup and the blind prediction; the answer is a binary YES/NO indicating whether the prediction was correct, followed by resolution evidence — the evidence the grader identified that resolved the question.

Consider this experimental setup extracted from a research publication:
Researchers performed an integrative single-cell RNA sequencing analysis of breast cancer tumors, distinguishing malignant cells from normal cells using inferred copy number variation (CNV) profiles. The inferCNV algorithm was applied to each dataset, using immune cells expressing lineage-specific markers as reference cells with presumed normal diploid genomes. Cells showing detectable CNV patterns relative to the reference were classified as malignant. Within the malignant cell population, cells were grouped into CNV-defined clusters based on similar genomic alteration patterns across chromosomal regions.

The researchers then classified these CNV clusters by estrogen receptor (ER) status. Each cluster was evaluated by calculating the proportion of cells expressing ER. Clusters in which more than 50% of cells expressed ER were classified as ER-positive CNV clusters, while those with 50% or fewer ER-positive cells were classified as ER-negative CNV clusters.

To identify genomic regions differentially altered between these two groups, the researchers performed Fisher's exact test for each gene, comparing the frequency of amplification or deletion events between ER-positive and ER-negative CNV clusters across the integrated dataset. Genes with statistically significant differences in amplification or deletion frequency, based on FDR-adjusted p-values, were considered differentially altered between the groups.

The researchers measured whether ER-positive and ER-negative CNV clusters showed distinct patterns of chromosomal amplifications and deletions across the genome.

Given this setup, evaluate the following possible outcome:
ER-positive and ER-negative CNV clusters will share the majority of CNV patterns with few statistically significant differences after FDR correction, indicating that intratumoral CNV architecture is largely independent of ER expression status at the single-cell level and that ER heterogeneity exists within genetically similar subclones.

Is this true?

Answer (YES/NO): NO